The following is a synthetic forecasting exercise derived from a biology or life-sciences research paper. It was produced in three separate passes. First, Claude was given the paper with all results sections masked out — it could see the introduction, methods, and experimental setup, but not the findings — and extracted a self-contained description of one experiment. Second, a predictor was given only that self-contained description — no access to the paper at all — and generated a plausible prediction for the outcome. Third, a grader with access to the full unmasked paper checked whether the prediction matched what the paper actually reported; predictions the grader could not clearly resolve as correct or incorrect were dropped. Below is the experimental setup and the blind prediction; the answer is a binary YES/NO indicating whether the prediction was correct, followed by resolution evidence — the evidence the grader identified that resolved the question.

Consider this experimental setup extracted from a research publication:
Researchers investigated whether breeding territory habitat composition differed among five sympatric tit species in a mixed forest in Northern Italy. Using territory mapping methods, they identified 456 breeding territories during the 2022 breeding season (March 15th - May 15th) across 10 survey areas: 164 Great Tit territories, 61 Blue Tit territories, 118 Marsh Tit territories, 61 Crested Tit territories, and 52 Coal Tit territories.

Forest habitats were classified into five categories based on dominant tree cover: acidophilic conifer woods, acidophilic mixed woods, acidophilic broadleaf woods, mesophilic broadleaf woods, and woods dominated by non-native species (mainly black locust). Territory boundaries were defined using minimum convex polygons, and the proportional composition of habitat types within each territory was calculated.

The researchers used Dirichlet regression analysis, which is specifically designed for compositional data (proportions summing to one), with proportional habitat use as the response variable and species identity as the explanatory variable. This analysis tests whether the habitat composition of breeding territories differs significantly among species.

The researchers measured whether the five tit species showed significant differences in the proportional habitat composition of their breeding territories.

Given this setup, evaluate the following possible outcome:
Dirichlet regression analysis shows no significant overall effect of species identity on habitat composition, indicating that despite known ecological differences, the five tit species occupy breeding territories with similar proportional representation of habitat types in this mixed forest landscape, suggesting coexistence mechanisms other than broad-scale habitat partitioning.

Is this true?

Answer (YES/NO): NO